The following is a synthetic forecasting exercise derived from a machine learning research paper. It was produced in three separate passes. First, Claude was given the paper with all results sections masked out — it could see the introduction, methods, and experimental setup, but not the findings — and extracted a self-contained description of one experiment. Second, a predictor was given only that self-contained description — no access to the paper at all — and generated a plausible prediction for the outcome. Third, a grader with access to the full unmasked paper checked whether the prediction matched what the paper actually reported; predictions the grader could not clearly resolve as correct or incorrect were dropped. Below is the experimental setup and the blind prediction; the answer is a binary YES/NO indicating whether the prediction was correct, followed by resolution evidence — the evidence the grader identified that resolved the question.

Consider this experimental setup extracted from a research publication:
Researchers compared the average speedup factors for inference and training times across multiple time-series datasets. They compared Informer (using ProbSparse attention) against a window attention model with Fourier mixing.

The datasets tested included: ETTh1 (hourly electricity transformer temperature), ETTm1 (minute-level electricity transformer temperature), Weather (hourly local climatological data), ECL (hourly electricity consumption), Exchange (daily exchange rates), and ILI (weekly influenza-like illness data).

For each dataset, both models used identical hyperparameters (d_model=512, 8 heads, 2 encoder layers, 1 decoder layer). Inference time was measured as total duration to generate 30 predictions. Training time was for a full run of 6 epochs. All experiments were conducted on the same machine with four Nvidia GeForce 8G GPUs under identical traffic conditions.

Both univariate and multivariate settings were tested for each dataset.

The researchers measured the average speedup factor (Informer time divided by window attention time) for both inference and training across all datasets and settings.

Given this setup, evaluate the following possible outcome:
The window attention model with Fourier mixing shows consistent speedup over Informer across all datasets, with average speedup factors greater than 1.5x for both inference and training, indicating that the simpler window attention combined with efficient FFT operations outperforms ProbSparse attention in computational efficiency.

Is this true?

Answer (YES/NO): NO